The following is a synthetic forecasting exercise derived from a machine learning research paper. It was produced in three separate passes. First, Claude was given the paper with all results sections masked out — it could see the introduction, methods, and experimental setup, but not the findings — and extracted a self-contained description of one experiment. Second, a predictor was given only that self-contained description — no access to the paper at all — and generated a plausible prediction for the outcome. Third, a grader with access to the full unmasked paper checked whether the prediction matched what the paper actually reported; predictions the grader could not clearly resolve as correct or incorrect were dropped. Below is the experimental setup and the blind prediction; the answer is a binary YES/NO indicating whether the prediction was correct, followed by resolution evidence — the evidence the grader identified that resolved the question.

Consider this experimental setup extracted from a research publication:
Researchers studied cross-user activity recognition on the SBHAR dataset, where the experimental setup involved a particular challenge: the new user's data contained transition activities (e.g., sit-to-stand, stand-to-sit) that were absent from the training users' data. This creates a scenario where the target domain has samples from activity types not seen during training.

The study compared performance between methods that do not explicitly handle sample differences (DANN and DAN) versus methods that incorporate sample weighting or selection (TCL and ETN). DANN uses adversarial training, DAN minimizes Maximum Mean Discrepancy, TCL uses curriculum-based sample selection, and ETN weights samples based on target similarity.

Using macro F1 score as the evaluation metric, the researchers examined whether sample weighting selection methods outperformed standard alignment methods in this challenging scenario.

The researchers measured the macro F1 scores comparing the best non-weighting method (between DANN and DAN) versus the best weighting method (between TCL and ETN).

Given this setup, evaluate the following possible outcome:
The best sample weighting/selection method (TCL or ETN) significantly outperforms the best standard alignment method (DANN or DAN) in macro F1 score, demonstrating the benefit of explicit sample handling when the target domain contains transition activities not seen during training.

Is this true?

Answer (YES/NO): NO